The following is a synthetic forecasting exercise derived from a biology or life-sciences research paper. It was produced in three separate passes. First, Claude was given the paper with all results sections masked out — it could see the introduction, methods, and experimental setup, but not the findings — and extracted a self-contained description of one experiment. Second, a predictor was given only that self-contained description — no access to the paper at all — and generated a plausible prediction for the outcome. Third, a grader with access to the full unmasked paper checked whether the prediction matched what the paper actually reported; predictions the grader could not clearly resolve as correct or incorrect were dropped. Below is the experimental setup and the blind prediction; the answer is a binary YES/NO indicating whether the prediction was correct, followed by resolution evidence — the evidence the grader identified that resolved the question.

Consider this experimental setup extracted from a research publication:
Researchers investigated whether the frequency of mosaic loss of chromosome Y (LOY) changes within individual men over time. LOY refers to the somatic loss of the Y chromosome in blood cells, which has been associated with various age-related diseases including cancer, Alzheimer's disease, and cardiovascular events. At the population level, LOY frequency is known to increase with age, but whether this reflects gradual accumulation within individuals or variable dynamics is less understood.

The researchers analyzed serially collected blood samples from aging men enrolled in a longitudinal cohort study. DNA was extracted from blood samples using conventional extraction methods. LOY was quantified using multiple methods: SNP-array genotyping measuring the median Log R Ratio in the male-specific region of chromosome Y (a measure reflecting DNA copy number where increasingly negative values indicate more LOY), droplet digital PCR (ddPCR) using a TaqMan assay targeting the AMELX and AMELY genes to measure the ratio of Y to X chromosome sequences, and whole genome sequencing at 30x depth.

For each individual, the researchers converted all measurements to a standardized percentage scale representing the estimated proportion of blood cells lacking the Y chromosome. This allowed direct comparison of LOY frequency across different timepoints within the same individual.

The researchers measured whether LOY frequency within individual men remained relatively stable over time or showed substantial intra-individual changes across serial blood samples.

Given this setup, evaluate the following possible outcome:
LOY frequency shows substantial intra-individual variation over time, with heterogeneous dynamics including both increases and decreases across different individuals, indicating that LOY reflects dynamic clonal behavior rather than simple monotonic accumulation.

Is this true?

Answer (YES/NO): YES